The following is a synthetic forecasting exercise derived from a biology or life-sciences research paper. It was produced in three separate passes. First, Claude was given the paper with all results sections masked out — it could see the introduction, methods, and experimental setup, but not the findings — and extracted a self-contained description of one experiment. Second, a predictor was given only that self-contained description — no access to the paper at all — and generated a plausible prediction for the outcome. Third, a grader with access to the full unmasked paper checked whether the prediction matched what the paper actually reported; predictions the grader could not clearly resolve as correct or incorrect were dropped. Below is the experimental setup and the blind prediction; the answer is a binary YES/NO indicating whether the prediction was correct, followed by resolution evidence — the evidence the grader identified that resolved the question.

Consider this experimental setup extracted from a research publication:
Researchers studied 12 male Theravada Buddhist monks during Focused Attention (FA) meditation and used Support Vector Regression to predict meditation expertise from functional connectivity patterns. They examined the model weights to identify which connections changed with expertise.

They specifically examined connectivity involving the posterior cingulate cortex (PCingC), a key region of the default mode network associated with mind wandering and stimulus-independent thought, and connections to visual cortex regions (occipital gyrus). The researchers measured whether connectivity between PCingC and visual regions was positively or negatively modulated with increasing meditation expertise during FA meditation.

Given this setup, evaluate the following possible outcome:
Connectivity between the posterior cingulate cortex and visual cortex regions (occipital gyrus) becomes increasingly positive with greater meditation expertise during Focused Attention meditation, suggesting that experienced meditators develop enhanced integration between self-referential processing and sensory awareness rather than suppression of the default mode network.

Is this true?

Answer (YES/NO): NO